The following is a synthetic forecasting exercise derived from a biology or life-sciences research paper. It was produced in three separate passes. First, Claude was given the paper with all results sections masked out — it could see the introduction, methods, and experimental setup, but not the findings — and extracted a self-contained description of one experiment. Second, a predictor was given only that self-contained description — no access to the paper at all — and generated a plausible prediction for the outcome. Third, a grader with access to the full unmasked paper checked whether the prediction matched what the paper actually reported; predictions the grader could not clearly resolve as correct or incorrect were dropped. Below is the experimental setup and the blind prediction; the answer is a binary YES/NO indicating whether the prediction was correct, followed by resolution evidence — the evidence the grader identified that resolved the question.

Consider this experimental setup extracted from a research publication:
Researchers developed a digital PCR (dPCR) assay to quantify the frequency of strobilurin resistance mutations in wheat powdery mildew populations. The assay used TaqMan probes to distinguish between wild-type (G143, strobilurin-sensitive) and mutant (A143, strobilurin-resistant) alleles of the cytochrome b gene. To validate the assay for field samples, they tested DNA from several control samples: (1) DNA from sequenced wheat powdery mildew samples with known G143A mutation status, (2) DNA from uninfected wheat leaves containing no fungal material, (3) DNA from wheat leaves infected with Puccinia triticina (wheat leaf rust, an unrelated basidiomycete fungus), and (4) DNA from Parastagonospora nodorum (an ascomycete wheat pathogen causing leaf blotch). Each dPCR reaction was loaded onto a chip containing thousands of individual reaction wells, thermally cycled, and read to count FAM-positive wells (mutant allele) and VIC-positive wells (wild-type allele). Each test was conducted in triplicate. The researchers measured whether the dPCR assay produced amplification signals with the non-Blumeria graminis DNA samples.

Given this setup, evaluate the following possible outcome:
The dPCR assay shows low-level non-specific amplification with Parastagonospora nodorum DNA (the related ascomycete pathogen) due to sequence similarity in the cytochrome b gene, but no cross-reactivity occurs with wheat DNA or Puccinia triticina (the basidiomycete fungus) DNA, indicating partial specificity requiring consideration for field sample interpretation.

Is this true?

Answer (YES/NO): NO